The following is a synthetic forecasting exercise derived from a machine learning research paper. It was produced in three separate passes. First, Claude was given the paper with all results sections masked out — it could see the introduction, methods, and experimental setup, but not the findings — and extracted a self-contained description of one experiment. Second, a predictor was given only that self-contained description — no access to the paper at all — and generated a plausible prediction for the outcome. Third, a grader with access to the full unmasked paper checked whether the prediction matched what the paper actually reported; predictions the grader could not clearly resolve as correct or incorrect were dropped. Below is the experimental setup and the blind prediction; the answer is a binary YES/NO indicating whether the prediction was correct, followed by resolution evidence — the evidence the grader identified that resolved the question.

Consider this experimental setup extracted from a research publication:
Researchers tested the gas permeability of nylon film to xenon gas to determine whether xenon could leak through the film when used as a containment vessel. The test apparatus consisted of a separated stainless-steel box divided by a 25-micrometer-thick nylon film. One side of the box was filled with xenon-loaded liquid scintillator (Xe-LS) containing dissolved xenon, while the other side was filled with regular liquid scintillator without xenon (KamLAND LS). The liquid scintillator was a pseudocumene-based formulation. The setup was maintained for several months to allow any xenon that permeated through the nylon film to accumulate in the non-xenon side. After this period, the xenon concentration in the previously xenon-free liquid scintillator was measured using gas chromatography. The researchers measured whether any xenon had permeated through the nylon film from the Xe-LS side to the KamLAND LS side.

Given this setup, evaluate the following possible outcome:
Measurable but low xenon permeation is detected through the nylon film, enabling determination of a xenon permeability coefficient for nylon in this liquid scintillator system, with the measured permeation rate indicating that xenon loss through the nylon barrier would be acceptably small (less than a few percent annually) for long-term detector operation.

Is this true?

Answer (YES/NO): NO